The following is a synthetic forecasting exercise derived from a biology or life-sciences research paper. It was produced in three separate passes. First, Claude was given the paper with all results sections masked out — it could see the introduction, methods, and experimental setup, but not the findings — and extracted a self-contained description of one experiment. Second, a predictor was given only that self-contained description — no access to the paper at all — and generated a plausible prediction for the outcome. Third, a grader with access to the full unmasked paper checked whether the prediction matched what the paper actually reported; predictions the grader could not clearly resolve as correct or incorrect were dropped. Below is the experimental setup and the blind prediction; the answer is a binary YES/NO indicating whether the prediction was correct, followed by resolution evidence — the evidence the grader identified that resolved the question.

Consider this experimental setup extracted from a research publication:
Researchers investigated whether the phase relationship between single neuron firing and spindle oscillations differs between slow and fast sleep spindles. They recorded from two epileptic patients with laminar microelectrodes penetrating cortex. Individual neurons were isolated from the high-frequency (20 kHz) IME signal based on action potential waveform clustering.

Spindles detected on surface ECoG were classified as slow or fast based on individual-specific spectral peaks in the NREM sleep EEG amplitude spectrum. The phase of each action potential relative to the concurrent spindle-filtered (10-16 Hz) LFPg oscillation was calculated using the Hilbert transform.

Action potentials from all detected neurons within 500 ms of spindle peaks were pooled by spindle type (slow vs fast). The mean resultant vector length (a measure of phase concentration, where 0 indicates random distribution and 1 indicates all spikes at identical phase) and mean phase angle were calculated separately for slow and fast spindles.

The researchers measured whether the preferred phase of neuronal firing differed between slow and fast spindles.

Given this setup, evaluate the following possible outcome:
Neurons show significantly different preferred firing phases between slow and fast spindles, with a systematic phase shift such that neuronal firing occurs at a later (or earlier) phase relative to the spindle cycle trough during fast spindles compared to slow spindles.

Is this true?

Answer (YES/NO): NO